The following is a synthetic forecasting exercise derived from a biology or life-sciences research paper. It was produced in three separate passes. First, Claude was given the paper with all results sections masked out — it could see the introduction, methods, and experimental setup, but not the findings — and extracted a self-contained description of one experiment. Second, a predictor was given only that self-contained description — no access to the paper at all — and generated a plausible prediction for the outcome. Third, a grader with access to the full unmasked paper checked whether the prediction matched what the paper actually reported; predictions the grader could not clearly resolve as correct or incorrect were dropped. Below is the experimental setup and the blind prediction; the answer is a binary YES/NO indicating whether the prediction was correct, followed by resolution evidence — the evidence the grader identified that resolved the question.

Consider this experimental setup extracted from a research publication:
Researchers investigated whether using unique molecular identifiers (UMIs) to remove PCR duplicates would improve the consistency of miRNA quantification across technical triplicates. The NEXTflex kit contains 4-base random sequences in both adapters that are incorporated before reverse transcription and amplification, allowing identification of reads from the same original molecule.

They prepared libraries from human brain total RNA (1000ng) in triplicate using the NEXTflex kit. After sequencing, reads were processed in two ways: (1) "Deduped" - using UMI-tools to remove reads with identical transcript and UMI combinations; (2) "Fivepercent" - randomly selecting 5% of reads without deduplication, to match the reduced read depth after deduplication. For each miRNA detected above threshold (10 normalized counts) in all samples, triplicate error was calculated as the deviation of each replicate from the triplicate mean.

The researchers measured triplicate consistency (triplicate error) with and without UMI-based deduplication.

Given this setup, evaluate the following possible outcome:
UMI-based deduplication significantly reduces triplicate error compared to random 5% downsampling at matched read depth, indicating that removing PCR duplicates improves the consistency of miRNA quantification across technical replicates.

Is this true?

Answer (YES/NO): YES